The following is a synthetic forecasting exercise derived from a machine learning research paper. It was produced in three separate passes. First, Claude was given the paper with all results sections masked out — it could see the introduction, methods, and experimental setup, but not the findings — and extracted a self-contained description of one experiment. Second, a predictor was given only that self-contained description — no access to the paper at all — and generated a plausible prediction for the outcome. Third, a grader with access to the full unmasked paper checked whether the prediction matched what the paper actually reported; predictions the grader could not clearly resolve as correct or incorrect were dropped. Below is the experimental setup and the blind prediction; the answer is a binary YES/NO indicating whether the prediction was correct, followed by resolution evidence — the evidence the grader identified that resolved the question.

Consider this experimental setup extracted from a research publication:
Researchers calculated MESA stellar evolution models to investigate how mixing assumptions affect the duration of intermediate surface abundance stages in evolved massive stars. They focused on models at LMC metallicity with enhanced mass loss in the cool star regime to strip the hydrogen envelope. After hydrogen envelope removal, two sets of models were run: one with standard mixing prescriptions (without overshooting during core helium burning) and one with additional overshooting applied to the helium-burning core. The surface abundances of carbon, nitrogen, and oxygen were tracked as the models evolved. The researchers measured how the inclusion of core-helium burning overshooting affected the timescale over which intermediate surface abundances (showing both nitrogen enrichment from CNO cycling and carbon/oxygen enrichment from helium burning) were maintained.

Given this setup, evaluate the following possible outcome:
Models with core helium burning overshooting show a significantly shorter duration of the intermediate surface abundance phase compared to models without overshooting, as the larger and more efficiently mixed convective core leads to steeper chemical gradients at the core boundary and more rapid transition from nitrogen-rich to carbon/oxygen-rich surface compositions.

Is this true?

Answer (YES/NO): NO